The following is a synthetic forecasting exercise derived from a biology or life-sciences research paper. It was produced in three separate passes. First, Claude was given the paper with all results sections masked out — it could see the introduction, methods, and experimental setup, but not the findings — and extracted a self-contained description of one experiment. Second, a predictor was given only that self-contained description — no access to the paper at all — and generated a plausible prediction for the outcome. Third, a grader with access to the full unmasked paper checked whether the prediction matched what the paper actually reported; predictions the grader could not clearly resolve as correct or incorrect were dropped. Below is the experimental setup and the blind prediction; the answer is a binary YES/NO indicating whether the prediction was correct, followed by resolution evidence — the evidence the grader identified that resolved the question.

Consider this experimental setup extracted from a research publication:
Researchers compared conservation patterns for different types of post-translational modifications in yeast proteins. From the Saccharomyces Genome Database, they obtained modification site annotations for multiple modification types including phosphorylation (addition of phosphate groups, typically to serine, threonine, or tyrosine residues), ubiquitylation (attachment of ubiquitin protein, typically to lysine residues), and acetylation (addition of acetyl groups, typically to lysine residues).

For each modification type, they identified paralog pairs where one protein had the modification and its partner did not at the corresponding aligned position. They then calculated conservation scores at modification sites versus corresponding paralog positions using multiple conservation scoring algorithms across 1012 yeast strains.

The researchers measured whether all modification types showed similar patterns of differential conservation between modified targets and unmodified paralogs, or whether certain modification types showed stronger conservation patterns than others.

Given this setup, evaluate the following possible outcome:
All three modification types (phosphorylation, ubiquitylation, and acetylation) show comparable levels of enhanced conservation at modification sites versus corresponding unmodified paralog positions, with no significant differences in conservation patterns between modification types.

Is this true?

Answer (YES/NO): NO